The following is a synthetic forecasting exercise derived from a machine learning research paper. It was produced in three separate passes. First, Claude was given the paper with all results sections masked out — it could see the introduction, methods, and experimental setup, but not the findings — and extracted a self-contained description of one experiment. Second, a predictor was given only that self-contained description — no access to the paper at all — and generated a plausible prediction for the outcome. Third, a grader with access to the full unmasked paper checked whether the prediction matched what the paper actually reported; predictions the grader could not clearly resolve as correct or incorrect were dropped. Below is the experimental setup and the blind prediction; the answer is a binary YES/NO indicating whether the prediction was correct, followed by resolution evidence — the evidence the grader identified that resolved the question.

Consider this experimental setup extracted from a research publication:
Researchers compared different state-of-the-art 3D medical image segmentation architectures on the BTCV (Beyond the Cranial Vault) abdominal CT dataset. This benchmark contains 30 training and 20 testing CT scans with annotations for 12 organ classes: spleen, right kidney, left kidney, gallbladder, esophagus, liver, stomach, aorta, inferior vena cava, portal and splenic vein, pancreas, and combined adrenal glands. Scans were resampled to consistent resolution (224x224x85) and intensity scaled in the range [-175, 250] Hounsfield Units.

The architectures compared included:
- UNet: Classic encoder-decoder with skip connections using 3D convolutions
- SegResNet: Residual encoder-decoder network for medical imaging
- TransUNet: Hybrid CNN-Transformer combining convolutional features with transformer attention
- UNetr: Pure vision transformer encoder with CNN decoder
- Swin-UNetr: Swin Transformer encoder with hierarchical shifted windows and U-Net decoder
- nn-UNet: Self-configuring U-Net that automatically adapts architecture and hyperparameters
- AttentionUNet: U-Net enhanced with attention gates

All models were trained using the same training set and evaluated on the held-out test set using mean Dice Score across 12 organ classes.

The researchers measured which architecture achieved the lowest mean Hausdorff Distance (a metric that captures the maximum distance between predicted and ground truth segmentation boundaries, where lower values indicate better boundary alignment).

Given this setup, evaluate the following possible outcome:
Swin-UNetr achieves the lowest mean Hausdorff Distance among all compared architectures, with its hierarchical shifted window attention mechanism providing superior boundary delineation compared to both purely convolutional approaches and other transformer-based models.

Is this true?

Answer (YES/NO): YES